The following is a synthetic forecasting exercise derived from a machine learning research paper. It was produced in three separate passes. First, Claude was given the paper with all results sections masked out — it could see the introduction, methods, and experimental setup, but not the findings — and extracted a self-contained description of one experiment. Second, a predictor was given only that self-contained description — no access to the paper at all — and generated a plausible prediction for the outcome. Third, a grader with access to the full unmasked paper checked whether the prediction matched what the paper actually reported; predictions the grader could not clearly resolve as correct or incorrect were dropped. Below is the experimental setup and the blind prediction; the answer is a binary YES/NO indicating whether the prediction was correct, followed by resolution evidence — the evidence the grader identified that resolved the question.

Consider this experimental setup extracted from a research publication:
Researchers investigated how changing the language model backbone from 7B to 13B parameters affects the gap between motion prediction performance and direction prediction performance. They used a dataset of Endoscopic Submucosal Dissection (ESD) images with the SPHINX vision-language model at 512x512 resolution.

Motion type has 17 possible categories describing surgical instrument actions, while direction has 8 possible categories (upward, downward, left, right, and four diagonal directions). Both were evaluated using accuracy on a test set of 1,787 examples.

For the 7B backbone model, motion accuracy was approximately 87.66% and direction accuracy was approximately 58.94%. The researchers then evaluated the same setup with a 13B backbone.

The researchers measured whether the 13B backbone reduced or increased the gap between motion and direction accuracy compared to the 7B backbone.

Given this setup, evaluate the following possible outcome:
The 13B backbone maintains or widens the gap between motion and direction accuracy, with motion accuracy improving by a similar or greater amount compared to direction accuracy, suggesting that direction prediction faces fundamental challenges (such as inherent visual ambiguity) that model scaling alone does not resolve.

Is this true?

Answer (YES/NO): NO